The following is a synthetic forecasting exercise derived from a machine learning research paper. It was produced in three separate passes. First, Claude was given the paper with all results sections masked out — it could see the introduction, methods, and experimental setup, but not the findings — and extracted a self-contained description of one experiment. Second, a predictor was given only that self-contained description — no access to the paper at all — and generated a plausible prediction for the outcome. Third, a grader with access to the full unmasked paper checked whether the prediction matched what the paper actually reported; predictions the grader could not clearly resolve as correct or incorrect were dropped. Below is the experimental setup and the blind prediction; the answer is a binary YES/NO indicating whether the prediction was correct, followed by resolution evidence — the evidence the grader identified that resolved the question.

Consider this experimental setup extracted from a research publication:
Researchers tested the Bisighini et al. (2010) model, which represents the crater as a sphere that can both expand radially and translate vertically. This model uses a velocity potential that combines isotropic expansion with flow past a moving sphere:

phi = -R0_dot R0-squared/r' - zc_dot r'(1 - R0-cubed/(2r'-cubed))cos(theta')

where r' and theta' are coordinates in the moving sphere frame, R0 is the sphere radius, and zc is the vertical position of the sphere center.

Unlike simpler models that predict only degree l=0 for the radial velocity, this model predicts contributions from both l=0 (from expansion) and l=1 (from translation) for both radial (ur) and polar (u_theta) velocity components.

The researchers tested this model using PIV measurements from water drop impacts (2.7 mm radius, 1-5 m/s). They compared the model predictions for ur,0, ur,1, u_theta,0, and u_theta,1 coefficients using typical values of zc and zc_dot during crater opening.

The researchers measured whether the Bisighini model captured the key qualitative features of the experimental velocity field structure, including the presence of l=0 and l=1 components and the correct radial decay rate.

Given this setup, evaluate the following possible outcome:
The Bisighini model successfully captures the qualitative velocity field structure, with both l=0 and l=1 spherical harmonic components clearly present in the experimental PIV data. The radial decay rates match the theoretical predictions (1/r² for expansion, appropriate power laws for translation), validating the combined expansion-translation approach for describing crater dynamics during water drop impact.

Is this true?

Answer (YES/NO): NO